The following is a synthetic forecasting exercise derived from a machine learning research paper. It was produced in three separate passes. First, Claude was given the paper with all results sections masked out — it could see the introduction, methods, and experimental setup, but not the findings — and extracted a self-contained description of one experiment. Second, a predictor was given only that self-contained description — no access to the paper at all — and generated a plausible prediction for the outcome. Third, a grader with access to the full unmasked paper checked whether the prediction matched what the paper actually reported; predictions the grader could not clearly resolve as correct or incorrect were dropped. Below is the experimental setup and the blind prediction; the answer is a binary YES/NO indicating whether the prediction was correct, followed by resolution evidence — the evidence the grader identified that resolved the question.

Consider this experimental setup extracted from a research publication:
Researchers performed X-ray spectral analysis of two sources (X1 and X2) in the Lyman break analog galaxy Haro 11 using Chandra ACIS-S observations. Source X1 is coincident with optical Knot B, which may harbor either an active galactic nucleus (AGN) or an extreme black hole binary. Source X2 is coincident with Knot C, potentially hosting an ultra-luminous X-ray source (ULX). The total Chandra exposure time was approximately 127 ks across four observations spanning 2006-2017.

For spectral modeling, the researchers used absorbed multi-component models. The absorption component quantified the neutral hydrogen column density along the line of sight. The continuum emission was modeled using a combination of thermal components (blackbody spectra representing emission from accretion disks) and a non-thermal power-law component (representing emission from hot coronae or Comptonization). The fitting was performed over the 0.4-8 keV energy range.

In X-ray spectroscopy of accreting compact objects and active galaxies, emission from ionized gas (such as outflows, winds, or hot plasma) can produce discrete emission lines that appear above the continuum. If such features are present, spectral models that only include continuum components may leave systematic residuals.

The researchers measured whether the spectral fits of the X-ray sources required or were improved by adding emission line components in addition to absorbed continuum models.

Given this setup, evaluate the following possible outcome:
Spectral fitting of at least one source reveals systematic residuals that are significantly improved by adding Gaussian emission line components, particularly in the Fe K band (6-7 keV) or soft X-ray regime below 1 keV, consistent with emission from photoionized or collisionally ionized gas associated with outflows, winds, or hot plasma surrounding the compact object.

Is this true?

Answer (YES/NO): NO